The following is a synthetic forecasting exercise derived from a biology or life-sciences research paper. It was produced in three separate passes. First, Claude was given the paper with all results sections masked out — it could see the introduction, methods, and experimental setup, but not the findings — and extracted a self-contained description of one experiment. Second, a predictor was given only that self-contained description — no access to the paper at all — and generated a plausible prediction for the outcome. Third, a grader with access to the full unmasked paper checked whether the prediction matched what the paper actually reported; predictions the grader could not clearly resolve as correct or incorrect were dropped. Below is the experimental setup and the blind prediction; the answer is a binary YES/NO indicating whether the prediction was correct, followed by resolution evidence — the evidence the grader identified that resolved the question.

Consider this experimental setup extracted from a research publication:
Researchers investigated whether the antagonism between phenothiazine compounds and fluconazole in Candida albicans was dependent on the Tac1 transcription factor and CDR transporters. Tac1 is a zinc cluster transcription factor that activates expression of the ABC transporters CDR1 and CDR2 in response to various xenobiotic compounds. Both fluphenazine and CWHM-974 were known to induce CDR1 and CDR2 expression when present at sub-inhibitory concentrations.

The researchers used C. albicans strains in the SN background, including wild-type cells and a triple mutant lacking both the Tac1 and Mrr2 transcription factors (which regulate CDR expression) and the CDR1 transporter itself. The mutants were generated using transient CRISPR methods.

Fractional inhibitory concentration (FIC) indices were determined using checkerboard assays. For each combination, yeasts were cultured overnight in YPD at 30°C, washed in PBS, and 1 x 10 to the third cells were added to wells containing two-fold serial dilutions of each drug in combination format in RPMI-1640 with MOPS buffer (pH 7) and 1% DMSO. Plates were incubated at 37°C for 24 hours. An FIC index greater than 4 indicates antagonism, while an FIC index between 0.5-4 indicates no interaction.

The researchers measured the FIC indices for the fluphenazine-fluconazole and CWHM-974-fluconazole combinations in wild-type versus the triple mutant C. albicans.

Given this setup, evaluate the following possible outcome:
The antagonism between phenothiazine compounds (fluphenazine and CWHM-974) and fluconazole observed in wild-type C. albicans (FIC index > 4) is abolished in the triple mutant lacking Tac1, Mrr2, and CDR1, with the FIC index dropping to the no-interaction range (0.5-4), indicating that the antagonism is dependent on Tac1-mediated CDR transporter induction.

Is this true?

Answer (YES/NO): YES